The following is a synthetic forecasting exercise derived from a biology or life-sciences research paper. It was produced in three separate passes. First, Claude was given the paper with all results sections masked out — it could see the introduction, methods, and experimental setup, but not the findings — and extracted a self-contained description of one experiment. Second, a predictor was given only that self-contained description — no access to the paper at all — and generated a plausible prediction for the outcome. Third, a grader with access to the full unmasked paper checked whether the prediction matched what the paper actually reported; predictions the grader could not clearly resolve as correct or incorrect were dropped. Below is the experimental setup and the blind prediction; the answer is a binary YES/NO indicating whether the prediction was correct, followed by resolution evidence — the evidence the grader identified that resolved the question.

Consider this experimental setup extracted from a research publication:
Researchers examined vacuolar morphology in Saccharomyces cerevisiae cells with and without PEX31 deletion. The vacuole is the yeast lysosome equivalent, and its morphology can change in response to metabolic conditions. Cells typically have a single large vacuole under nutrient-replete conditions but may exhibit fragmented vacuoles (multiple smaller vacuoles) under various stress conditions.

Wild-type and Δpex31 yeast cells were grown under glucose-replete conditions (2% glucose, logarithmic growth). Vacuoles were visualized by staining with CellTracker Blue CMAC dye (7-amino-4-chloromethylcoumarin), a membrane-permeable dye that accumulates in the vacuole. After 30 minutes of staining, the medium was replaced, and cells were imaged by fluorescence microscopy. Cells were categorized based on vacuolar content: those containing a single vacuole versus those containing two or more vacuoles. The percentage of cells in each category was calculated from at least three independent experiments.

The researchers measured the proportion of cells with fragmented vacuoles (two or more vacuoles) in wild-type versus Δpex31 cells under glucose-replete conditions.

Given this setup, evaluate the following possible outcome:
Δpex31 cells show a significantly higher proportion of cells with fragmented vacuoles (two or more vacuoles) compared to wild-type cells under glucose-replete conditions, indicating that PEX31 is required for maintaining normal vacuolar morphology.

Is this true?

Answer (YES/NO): NO